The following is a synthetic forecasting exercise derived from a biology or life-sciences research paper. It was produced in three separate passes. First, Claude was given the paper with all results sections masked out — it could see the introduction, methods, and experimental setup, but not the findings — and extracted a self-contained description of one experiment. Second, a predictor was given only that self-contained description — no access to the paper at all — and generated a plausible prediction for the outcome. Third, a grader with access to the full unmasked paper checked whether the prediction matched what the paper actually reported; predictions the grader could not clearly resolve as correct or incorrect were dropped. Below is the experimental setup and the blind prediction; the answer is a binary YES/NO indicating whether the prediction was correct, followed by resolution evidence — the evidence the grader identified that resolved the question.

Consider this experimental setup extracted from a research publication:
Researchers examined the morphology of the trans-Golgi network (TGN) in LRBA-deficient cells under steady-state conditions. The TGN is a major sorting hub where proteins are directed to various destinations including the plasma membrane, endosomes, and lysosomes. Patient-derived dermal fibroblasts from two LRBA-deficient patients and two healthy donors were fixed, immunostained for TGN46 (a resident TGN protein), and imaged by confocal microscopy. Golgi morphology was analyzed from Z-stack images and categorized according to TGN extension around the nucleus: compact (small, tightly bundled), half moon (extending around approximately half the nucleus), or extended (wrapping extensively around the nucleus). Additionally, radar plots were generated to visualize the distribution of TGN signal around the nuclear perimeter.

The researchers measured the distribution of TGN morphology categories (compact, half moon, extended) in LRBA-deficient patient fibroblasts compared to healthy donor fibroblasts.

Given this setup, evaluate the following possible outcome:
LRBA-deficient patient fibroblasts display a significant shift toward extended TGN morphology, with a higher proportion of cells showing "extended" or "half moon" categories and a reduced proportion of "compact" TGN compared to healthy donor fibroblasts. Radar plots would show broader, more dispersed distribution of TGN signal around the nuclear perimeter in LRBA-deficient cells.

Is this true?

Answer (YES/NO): NO